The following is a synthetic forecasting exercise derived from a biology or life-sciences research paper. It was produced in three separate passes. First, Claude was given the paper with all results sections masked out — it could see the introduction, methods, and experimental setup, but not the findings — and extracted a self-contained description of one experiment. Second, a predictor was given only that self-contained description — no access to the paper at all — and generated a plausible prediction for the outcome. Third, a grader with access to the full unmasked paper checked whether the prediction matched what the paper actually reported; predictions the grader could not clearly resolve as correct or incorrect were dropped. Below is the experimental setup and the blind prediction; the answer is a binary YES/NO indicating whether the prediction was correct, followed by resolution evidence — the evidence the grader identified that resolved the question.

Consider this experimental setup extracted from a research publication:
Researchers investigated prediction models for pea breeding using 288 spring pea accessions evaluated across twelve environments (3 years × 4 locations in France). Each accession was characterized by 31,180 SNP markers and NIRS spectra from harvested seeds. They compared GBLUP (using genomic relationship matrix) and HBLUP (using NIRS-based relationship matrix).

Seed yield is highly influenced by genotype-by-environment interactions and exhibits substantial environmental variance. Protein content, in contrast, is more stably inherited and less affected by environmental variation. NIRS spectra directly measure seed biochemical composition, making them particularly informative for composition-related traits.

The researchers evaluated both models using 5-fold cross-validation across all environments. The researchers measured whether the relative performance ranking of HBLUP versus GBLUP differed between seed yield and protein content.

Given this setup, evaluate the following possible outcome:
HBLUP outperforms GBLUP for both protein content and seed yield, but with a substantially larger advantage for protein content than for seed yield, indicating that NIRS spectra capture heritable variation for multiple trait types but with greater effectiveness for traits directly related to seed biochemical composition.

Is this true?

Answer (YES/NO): NO